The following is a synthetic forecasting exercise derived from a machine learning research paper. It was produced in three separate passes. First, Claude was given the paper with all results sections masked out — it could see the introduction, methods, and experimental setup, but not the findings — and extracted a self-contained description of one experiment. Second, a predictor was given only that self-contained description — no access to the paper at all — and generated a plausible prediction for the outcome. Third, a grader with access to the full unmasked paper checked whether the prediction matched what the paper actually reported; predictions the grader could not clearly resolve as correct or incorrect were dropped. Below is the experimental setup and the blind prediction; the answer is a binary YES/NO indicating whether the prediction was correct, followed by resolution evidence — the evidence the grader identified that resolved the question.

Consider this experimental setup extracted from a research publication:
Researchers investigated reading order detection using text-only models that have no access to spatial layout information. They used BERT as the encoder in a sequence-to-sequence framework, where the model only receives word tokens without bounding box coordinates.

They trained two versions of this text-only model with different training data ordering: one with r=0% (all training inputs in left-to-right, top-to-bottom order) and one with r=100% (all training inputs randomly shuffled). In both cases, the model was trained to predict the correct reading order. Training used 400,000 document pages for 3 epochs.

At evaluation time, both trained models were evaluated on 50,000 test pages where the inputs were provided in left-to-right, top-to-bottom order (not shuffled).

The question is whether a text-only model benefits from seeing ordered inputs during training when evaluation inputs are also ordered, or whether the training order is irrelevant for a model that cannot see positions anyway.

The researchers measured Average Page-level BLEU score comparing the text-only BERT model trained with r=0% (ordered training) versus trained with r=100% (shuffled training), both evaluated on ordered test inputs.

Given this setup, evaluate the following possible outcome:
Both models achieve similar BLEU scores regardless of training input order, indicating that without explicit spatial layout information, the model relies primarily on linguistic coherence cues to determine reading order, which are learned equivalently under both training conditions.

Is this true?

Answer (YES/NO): NO